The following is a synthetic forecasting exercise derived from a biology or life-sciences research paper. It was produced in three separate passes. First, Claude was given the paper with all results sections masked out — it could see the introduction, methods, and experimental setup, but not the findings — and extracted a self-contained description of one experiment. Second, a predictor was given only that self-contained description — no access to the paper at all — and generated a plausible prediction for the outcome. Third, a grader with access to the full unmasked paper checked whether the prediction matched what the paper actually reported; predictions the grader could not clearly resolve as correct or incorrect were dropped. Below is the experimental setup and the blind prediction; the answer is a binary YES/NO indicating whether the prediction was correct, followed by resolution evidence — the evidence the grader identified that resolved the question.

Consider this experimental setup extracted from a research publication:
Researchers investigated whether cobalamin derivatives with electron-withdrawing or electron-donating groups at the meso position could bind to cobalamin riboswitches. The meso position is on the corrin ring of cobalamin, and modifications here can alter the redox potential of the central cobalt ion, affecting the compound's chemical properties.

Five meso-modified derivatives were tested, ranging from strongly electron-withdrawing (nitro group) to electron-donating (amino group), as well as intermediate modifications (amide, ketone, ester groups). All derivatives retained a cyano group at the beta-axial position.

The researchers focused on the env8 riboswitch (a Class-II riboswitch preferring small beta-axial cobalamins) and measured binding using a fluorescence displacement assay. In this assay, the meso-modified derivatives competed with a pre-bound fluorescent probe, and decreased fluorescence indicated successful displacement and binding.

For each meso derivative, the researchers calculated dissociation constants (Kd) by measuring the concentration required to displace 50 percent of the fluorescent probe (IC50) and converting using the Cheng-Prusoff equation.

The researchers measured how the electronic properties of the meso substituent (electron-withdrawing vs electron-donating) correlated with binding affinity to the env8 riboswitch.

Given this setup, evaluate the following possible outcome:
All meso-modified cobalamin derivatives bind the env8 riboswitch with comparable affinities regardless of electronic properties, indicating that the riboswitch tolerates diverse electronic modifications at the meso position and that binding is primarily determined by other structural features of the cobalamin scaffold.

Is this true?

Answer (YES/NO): NO